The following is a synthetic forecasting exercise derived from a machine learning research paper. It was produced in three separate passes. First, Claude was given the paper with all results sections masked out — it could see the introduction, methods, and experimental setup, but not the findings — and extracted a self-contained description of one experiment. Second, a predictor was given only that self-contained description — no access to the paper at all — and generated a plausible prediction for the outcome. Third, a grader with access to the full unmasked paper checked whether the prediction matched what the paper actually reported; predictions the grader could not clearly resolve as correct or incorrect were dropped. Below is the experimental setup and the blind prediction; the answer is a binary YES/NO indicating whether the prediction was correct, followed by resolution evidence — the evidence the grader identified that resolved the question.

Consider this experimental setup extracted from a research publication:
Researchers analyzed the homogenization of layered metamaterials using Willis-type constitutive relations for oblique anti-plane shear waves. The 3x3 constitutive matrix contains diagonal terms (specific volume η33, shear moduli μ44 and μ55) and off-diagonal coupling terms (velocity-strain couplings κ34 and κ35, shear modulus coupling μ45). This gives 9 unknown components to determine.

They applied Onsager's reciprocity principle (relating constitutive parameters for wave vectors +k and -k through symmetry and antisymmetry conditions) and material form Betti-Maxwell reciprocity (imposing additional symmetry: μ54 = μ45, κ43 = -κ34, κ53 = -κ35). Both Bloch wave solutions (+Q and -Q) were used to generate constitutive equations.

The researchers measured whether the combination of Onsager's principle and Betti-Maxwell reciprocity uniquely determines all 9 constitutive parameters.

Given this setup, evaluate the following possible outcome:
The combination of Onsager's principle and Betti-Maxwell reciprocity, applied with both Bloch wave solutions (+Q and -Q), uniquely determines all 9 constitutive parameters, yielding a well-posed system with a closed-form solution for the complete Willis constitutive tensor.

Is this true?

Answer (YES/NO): NO